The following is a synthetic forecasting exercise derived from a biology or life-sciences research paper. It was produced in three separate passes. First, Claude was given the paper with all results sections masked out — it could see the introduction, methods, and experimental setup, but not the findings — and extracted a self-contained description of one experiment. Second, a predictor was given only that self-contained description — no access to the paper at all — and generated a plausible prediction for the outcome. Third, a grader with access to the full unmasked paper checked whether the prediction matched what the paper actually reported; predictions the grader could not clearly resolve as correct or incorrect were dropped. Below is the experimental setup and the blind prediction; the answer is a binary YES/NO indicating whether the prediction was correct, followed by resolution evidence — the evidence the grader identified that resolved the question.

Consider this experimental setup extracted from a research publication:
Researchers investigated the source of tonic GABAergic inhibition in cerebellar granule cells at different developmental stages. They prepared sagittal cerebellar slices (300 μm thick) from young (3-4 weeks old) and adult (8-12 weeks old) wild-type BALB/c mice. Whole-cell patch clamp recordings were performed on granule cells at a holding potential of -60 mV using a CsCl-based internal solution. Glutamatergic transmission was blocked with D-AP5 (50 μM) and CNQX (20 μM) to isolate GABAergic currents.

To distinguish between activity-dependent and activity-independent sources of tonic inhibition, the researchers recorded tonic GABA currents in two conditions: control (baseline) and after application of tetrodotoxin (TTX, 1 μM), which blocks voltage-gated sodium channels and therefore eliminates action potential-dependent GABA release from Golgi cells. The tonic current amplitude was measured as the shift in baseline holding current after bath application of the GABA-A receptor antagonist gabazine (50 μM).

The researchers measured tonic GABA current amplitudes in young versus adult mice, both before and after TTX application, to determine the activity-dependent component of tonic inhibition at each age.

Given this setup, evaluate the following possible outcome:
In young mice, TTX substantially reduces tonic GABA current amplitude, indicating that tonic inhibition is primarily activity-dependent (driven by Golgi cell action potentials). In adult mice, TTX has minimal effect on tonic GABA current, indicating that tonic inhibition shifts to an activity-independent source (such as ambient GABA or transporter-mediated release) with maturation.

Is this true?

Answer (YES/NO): YES